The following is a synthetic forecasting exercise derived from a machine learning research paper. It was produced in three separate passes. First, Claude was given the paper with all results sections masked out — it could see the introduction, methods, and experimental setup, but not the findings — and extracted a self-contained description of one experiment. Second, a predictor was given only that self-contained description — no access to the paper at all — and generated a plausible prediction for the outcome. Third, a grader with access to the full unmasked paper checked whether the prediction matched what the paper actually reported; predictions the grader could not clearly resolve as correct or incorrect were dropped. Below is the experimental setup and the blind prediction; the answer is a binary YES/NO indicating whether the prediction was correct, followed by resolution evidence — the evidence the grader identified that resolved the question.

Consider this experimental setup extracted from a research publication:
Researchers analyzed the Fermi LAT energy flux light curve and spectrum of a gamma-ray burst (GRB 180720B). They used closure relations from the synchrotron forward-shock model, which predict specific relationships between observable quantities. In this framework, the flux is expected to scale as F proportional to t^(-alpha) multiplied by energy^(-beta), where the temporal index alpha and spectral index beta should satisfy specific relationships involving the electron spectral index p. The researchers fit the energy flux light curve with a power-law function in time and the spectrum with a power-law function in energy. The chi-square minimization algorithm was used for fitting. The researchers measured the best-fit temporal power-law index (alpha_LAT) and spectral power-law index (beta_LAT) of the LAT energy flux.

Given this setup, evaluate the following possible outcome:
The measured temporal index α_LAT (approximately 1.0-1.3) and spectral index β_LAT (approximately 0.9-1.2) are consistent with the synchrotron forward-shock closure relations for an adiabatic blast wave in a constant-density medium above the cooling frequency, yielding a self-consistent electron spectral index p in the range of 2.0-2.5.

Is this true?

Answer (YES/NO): NO